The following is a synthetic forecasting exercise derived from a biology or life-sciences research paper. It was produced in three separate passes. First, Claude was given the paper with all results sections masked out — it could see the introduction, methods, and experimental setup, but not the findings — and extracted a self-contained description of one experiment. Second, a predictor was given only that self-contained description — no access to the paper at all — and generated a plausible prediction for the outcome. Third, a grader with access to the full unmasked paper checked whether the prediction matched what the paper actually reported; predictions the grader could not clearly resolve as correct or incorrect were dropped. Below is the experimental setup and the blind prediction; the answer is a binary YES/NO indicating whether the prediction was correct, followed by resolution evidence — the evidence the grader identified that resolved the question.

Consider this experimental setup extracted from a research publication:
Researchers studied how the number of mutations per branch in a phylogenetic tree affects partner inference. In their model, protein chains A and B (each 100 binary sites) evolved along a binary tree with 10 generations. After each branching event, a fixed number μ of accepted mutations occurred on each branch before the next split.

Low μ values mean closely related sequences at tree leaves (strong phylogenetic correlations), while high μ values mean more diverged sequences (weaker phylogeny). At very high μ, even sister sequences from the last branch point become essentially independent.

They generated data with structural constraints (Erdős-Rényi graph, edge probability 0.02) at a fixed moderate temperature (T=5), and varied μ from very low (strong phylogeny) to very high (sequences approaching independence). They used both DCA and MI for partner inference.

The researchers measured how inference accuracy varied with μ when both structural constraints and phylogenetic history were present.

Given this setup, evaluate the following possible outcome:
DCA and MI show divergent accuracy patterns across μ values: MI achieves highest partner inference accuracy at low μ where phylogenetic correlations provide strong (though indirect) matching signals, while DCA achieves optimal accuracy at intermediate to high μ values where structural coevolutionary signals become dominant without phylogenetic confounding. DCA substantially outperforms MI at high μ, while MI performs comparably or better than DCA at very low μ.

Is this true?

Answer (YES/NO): NO